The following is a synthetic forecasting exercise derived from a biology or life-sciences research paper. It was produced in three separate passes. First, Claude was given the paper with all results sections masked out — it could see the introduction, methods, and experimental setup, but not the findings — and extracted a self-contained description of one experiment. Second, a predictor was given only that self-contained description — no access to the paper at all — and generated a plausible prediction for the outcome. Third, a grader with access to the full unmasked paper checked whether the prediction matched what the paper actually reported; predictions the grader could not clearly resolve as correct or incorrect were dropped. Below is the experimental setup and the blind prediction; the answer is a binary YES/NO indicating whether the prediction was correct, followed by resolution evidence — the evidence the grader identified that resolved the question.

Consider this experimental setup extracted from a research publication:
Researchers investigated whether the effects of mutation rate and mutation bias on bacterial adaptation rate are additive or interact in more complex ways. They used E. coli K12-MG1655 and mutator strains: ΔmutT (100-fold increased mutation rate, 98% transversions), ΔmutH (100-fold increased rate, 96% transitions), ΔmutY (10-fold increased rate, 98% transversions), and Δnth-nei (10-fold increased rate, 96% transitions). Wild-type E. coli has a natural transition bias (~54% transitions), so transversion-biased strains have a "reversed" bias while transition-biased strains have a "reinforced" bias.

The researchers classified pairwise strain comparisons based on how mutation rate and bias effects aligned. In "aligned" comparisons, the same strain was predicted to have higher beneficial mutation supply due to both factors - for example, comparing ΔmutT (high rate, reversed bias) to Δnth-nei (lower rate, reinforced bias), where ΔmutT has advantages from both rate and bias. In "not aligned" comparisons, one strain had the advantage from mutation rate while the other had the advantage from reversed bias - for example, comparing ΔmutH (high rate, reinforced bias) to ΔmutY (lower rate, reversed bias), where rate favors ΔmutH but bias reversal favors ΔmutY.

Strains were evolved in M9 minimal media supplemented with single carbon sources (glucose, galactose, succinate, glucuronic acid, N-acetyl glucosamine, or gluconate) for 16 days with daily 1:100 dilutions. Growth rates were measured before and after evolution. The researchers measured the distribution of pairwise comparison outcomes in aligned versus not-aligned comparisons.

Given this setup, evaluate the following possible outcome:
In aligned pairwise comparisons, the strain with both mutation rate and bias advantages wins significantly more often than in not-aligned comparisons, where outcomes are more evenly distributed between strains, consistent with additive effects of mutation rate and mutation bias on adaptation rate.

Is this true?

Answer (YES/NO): YES